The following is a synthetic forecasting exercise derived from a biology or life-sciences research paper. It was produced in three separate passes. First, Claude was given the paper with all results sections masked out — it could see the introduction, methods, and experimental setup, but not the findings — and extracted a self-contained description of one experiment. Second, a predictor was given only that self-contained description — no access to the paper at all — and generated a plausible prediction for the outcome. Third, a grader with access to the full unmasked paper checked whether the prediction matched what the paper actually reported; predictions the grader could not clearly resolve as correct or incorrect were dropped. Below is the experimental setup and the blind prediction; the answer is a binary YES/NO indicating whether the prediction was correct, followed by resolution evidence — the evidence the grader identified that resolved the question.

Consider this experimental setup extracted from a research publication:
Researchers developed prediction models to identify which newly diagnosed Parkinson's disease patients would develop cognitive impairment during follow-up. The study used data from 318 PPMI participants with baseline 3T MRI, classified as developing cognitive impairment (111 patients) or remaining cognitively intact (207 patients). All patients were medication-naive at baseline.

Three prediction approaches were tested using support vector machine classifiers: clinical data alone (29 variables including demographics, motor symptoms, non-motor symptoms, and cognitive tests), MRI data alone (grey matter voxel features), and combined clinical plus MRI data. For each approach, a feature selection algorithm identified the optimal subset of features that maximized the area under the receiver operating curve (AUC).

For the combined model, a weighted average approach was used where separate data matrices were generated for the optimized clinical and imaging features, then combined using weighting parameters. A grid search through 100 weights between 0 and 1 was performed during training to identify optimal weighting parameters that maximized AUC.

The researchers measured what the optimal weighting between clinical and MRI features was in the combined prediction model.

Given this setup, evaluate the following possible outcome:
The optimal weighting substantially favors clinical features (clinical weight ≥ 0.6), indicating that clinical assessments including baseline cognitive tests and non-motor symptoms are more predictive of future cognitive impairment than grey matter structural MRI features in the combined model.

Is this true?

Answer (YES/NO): NO